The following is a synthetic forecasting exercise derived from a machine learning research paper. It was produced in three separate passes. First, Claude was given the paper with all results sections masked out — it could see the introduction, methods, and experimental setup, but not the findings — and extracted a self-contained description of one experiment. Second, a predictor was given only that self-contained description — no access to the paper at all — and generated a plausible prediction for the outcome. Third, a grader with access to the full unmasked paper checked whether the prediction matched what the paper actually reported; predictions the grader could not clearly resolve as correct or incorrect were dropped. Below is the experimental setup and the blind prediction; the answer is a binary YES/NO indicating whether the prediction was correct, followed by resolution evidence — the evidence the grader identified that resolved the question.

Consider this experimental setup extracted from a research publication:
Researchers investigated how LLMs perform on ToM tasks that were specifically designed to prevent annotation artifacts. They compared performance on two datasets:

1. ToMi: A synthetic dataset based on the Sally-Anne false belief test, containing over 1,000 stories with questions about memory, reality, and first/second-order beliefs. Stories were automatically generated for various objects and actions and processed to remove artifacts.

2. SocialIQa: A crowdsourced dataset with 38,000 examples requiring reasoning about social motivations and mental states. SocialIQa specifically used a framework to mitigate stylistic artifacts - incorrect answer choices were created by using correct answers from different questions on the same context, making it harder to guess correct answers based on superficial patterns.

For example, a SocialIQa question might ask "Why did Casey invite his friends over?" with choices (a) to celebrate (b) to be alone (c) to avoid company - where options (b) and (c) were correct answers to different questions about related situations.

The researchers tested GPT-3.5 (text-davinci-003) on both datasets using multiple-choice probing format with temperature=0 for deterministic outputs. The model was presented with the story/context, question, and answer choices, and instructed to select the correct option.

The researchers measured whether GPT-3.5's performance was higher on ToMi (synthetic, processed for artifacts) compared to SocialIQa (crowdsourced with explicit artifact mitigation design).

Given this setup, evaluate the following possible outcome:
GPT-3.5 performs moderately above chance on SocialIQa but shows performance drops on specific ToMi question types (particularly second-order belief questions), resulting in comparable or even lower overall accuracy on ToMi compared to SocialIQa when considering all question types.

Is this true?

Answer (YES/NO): NO